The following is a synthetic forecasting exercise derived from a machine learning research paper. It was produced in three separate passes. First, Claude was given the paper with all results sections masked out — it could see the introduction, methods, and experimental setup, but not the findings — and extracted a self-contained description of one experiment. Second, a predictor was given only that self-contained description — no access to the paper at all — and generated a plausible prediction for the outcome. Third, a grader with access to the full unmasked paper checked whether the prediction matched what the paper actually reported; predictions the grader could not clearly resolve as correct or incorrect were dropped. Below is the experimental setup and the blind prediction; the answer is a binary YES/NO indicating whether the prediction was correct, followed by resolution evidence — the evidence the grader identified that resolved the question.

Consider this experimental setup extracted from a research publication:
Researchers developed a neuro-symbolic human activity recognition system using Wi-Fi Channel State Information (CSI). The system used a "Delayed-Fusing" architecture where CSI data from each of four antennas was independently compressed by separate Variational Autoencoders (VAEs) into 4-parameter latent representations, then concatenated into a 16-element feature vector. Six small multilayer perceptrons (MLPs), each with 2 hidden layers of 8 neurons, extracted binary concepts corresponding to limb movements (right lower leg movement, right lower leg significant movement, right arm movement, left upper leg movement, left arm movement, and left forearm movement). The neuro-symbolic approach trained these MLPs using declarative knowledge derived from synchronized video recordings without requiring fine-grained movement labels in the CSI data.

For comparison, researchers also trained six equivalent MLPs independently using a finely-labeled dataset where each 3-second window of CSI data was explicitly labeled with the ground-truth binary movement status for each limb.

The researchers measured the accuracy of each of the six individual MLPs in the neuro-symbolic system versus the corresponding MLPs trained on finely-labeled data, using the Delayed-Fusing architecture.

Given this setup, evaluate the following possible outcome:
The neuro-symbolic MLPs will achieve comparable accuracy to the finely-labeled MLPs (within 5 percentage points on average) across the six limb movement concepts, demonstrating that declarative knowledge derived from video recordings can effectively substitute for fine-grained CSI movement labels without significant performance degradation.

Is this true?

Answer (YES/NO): YES